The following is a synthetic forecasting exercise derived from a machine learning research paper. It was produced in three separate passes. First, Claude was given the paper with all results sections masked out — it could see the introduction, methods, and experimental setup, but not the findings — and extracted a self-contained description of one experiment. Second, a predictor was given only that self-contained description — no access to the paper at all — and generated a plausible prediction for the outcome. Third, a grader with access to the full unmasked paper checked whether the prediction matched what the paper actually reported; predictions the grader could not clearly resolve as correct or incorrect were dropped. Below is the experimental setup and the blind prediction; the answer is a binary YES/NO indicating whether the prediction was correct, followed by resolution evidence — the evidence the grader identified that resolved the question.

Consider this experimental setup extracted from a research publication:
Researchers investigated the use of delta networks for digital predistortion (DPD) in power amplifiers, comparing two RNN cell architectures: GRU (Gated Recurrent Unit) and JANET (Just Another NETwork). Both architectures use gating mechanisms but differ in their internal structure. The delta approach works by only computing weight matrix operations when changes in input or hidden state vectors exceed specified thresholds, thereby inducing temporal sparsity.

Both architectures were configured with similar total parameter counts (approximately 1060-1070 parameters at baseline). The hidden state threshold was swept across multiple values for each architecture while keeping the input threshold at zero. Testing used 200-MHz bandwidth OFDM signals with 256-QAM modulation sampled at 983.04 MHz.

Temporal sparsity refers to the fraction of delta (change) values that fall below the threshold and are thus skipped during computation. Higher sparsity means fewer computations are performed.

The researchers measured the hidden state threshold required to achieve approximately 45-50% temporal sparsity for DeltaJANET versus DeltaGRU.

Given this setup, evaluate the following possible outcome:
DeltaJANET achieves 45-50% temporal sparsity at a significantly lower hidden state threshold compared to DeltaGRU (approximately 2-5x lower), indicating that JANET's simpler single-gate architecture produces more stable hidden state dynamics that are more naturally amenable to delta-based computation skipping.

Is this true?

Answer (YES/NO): YES